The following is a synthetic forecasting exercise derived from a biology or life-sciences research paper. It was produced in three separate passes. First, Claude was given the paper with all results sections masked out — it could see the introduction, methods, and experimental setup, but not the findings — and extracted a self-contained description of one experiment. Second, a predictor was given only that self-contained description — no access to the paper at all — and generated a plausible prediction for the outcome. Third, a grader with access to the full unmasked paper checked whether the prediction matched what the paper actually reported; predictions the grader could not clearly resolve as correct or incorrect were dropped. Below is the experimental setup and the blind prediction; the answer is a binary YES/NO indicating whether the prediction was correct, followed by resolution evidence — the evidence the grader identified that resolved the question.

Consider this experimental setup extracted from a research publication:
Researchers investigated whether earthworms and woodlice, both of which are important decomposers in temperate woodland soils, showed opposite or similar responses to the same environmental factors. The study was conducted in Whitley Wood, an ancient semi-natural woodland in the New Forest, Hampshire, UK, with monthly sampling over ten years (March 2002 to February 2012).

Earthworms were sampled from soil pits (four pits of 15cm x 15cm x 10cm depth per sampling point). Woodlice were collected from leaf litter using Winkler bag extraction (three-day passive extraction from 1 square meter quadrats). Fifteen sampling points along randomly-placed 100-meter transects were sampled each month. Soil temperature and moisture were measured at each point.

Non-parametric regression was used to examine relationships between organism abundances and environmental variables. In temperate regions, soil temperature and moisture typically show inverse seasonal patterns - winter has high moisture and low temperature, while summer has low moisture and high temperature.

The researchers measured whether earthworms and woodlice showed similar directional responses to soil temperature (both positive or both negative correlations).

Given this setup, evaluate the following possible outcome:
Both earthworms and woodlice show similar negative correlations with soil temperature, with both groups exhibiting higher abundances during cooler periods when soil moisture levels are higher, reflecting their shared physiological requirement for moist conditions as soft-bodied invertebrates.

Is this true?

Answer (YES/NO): NO